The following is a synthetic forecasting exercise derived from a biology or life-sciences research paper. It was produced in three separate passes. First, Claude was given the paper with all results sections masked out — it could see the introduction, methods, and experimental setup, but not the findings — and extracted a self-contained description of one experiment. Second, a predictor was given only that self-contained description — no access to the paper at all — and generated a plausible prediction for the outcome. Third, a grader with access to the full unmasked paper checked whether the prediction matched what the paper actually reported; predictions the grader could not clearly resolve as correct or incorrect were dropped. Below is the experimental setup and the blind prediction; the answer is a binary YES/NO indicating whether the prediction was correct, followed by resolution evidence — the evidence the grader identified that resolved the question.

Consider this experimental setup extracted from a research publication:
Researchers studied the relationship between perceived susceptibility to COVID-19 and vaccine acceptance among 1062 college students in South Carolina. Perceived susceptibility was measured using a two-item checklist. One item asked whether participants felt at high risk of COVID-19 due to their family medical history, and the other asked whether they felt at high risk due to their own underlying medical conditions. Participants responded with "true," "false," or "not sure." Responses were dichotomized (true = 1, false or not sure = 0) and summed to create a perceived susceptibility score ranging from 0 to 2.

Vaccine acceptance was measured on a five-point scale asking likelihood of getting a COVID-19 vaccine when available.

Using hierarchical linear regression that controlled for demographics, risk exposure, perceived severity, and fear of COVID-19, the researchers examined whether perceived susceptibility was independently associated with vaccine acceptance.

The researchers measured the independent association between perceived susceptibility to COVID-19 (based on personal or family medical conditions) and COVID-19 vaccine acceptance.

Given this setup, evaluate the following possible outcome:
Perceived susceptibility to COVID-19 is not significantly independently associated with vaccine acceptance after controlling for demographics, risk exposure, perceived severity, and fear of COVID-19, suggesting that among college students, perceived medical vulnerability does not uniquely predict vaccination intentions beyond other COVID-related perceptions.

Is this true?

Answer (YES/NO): YES